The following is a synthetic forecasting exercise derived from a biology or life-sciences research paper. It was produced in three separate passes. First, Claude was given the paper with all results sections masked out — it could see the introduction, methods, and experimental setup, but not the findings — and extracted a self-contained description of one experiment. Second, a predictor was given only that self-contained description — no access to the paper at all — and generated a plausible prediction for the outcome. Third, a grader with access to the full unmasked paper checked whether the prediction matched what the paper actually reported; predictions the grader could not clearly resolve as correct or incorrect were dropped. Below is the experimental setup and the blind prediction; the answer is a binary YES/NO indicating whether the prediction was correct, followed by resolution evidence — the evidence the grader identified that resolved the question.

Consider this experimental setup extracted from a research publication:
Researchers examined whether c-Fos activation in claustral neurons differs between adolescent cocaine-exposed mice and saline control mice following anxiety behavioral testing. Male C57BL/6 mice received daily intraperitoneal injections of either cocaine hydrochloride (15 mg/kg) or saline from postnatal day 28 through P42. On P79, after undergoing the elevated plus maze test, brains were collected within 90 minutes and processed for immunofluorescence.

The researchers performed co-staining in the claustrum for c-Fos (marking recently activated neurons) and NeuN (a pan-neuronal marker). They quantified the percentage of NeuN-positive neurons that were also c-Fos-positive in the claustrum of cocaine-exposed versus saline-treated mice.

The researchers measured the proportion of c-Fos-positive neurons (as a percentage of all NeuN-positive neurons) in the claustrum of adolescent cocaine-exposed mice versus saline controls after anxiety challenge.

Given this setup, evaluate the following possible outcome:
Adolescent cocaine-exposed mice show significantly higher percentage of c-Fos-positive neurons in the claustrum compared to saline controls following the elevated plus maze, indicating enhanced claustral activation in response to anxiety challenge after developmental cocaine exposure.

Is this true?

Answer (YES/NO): YES